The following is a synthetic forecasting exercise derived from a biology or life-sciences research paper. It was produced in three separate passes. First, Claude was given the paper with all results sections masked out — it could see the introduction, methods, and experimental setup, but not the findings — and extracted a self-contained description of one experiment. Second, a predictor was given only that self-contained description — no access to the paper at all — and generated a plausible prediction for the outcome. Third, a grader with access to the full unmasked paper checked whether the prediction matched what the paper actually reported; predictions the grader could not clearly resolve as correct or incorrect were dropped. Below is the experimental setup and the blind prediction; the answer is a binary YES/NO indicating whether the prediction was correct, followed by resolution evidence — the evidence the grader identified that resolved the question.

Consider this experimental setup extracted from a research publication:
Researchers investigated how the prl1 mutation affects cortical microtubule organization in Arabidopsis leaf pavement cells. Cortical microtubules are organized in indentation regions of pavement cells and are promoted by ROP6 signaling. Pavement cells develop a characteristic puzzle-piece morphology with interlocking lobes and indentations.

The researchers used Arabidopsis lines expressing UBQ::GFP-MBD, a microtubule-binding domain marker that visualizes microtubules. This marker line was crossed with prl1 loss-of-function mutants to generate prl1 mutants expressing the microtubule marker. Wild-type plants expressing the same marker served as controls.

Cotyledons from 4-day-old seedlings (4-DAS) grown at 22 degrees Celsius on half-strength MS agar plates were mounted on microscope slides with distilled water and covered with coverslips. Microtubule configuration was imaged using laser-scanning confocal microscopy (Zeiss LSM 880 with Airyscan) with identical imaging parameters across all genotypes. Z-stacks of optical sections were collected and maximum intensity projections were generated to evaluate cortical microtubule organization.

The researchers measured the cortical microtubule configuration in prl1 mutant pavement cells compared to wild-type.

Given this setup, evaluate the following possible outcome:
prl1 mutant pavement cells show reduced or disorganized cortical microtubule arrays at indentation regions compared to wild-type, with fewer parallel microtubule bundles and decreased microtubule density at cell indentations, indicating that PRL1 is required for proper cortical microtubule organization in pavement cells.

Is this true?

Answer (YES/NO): NO